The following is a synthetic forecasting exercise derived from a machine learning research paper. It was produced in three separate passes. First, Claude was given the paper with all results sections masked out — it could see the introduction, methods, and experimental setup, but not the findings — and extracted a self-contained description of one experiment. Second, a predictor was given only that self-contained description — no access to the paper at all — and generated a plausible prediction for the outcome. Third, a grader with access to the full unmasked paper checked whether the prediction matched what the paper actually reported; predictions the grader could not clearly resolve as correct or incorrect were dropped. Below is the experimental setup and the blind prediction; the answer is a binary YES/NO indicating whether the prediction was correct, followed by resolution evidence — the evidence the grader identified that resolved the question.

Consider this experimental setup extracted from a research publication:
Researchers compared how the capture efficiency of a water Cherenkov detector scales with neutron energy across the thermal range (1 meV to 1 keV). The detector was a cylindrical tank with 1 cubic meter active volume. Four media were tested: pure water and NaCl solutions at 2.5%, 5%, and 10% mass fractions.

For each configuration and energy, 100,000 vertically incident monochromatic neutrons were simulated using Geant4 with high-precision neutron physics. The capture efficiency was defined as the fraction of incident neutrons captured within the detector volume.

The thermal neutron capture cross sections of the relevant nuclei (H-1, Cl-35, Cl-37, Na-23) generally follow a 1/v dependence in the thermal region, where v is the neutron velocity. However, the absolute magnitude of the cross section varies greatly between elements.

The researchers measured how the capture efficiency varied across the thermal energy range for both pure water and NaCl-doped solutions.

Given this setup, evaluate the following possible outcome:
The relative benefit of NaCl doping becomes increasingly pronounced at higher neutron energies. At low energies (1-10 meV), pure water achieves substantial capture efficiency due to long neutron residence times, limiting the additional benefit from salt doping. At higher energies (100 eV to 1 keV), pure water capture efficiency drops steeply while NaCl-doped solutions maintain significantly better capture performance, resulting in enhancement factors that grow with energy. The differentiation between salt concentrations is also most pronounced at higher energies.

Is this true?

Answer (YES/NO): NO